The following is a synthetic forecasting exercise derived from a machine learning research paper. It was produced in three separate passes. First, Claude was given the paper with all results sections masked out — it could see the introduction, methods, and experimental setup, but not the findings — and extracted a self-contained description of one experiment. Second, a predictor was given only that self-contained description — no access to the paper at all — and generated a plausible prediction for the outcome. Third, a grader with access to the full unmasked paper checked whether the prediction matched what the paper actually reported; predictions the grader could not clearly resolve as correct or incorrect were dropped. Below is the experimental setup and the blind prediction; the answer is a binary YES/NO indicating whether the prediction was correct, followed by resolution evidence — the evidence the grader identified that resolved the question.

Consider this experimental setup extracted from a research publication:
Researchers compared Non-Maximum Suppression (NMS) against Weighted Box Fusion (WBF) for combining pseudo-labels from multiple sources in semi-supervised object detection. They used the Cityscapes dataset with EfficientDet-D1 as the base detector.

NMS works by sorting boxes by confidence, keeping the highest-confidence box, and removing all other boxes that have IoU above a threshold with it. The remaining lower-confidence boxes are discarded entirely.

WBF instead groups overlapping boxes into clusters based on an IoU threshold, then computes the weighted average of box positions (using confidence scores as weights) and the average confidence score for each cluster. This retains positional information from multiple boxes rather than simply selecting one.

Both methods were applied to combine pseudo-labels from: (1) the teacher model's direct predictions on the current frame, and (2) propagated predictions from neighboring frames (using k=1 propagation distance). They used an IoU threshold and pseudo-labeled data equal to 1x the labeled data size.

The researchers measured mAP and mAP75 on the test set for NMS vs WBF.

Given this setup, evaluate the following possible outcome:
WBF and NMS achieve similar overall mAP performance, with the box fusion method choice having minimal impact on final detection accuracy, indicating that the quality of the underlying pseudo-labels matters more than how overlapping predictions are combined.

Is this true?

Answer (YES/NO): YES